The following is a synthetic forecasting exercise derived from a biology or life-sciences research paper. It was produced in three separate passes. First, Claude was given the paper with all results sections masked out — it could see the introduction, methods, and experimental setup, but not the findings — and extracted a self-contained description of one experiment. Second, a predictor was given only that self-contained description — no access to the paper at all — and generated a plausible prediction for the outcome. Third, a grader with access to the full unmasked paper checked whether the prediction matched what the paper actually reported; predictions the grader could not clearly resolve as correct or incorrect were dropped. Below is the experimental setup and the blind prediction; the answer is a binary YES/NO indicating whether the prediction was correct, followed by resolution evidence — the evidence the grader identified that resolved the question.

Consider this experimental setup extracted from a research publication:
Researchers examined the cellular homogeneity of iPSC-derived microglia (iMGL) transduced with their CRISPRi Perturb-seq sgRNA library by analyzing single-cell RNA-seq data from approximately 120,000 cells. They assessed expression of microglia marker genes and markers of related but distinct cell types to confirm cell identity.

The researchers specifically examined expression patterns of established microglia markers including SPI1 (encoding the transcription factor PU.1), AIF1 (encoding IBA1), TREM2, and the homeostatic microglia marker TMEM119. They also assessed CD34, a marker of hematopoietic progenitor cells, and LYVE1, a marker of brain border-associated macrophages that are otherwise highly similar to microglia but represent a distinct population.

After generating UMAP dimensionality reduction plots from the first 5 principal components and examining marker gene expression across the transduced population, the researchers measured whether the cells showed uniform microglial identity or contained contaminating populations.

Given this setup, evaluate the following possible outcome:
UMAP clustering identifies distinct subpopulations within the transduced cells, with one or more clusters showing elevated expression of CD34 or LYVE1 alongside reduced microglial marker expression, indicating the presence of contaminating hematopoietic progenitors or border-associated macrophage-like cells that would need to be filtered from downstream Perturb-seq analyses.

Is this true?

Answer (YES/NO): NO